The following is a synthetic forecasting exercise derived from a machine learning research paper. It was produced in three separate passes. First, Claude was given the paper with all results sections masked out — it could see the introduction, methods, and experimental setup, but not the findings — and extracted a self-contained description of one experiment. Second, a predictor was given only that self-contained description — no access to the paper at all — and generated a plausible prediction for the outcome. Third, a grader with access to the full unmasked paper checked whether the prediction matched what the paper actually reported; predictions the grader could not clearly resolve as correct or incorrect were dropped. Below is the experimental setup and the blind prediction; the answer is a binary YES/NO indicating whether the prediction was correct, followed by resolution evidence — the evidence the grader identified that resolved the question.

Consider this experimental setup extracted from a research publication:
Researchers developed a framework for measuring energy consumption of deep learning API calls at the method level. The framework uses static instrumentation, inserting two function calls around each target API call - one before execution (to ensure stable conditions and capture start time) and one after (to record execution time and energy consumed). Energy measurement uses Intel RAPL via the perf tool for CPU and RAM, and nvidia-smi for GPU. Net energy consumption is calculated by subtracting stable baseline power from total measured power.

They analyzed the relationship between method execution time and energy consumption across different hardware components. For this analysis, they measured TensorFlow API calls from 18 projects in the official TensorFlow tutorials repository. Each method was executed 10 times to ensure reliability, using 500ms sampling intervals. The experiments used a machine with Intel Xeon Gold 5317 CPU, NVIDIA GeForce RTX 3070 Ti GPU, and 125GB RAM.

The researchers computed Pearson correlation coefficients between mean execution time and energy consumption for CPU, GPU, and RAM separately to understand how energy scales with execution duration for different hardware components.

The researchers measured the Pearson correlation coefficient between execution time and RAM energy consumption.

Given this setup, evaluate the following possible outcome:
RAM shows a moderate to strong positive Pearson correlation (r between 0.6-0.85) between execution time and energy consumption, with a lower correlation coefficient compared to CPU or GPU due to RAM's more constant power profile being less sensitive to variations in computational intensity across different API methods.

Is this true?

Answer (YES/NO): NO